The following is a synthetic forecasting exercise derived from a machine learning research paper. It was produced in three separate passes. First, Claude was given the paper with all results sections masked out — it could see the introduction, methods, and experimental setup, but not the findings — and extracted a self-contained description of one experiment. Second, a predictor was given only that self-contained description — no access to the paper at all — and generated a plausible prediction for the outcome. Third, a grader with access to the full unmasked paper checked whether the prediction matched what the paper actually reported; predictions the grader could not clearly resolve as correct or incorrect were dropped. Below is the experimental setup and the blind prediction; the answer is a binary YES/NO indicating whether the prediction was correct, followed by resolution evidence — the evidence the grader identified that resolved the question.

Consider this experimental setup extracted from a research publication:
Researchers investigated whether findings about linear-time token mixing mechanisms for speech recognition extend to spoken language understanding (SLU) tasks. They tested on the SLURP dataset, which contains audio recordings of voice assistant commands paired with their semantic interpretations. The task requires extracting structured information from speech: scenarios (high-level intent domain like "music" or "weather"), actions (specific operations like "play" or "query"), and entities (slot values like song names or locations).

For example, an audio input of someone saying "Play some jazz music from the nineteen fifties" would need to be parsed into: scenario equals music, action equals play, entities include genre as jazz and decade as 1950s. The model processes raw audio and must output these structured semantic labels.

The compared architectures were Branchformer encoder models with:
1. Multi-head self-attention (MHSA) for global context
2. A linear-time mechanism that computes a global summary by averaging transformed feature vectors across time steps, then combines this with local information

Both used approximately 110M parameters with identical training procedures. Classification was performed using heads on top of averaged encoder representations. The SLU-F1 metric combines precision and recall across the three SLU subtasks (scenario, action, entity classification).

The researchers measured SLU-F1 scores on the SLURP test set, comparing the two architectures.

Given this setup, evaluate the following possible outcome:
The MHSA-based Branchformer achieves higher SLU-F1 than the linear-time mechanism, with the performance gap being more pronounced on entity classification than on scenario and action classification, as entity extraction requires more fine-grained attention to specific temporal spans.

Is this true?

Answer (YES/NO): NO